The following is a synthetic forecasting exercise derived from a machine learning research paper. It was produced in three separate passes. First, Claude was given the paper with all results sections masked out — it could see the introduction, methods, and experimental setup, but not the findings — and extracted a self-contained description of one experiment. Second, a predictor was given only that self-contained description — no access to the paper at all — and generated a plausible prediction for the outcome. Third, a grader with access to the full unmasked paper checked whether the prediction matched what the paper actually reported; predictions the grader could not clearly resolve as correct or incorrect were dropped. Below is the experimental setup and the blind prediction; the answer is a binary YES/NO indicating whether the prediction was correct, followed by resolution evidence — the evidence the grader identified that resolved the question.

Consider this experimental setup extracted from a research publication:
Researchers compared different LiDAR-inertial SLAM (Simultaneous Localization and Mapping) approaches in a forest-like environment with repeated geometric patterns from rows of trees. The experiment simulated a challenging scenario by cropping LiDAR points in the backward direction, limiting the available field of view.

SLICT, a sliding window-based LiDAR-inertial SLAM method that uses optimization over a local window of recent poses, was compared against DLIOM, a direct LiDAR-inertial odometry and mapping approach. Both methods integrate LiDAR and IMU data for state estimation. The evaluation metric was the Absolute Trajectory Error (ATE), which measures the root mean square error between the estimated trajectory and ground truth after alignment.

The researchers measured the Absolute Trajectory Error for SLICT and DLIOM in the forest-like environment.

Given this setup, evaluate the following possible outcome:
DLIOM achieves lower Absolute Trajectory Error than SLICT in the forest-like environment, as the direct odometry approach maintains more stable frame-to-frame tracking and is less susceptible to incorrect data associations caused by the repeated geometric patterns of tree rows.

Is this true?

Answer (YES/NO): YES